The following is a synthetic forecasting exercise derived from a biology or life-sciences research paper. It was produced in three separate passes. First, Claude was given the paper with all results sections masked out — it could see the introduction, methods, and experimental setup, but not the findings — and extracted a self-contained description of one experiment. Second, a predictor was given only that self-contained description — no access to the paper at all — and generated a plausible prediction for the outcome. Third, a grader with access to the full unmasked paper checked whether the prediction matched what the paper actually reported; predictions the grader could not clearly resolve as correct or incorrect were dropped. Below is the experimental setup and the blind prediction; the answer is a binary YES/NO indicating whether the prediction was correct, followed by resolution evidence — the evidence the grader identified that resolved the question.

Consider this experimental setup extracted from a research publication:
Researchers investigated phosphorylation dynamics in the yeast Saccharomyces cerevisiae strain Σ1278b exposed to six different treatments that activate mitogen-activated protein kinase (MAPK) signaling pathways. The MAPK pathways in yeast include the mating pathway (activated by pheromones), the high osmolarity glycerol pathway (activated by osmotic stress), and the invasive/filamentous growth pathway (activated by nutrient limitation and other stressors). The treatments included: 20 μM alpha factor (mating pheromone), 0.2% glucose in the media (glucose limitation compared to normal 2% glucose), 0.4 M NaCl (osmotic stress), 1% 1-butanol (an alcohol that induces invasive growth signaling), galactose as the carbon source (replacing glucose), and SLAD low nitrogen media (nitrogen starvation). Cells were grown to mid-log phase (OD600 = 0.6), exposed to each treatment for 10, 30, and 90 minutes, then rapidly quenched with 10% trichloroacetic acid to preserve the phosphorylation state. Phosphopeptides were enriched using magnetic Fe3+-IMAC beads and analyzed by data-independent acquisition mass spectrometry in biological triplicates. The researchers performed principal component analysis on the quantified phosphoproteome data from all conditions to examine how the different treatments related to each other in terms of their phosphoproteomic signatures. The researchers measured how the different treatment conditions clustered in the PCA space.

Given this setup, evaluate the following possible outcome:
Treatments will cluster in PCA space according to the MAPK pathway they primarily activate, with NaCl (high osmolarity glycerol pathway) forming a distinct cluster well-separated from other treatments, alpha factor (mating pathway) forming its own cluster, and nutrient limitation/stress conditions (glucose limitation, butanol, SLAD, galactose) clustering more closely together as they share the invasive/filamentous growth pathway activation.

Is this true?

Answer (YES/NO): NO